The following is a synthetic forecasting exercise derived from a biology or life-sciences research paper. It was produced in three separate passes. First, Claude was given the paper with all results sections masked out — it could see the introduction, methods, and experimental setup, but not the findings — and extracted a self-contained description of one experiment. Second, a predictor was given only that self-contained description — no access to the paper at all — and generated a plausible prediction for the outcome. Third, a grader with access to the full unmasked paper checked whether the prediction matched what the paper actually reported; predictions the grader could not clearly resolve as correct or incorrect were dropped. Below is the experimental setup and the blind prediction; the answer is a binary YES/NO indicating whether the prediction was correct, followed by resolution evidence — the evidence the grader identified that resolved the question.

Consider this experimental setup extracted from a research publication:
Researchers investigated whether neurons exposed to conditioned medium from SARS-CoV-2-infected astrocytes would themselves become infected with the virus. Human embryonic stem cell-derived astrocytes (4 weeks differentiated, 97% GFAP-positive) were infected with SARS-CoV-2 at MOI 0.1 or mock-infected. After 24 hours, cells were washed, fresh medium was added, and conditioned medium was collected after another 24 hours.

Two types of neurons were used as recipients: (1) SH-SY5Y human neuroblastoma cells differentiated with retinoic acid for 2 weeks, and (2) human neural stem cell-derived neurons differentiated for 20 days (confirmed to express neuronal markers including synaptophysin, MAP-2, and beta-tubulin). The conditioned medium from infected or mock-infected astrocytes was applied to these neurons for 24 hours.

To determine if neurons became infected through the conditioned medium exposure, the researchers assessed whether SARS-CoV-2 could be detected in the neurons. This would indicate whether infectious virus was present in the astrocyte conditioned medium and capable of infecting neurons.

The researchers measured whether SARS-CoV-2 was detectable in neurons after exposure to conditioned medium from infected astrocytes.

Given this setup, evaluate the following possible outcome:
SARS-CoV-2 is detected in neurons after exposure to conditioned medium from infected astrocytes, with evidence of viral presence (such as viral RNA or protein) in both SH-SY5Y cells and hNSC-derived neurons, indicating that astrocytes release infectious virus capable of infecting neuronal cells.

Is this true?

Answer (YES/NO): NO